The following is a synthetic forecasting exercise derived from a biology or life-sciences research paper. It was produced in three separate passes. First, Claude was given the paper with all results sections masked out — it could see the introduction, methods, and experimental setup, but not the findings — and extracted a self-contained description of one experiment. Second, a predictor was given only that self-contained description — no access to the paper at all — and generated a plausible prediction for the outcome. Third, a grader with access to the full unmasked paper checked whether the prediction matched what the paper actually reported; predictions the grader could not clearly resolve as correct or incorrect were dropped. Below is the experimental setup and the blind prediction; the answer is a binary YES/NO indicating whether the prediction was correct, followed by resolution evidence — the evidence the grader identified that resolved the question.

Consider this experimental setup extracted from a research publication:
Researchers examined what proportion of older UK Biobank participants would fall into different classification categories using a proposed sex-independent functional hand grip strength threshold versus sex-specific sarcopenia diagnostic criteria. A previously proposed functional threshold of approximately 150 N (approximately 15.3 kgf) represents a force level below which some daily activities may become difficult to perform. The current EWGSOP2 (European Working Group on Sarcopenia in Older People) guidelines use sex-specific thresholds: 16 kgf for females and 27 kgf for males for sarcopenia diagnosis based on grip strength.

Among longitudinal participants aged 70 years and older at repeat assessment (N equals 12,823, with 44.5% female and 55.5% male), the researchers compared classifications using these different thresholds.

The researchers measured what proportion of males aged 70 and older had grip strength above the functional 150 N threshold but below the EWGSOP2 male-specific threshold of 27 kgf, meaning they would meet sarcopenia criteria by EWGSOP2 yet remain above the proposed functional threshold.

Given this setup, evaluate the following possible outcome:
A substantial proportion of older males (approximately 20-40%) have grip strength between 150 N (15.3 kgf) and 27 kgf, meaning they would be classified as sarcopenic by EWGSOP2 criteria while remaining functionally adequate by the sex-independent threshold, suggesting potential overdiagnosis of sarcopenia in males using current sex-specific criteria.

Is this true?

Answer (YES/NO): NO